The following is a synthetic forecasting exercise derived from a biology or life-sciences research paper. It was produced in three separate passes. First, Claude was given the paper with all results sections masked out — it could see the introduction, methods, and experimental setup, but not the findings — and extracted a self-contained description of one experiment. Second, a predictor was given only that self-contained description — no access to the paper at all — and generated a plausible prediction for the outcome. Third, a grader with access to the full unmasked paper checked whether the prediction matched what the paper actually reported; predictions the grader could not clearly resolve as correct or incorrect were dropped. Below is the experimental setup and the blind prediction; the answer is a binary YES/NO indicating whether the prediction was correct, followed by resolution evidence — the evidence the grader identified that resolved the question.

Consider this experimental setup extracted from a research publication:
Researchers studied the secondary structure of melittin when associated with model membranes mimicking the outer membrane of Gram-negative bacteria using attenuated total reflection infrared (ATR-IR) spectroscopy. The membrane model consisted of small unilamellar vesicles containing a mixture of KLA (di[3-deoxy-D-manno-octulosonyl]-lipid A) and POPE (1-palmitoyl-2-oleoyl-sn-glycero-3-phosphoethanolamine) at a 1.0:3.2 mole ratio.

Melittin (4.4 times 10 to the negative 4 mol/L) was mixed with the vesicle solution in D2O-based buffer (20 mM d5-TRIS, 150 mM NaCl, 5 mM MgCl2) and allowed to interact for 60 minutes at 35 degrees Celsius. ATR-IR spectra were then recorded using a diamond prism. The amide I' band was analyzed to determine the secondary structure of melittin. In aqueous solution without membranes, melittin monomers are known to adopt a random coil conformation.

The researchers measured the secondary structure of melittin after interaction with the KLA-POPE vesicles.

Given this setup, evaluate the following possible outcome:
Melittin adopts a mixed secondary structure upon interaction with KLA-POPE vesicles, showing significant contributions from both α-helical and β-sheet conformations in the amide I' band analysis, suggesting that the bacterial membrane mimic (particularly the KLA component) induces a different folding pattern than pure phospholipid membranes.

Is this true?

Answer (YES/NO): YES